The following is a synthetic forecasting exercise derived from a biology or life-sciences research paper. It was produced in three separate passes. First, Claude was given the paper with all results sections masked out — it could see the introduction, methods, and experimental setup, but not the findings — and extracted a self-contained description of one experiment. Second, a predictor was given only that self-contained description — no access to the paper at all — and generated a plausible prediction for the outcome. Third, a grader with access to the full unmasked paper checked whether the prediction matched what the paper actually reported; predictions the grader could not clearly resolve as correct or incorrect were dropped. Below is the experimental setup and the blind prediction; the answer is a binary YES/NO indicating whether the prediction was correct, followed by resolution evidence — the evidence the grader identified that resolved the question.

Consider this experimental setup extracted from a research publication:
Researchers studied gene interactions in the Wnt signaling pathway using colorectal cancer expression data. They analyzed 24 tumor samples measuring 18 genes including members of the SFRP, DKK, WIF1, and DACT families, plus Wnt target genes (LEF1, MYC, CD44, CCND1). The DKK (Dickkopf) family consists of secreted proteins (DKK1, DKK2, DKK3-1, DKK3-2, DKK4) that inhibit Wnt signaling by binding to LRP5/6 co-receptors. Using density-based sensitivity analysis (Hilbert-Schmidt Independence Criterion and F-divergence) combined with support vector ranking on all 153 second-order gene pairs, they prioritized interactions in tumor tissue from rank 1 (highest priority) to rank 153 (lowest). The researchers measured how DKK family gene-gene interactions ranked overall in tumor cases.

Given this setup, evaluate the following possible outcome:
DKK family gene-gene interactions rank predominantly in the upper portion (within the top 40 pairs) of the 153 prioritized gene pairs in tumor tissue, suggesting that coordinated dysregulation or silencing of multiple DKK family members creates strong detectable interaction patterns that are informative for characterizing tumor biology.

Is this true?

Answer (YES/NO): NO